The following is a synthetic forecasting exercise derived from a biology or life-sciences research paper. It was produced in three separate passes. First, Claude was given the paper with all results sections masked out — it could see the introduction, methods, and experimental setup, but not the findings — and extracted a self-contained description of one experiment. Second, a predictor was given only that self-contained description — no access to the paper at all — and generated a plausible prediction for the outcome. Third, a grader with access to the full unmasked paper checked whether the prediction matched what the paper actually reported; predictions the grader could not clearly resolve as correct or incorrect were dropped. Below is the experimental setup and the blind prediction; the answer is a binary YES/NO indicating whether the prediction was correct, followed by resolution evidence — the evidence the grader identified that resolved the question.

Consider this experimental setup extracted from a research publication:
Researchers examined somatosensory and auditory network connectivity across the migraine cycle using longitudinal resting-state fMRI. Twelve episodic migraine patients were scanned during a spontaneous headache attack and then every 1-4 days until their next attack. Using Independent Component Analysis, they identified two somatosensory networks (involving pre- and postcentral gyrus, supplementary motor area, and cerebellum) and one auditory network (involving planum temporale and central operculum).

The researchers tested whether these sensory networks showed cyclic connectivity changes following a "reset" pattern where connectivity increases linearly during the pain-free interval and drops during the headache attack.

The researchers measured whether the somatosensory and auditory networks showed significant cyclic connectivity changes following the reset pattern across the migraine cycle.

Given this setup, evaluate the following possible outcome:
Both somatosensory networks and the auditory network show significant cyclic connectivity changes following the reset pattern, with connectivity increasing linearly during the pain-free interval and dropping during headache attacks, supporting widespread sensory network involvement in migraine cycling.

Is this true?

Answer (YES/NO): YES